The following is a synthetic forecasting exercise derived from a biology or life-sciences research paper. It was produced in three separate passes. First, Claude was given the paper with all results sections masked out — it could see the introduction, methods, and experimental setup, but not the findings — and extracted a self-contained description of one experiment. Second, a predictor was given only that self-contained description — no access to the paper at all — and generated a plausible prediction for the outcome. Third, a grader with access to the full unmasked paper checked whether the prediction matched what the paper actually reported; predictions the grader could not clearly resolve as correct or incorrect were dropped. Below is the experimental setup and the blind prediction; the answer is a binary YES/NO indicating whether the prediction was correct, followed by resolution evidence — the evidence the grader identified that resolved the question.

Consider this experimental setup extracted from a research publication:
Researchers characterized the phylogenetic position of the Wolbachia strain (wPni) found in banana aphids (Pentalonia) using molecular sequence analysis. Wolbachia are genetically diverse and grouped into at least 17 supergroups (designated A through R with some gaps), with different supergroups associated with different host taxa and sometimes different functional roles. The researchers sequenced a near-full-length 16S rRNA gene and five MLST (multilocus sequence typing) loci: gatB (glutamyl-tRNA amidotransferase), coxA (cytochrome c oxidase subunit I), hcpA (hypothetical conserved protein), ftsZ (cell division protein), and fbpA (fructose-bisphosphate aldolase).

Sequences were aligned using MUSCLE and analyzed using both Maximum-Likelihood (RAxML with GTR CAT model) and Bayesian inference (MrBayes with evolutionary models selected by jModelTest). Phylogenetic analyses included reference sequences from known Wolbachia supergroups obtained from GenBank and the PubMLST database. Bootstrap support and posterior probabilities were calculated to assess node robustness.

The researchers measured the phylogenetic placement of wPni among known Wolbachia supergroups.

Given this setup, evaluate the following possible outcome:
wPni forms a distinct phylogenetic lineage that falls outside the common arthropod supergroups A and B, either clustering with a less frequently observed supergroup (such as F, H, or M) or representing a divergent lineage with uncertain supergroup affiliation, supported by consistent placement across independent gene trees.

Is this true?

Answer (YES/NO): YES